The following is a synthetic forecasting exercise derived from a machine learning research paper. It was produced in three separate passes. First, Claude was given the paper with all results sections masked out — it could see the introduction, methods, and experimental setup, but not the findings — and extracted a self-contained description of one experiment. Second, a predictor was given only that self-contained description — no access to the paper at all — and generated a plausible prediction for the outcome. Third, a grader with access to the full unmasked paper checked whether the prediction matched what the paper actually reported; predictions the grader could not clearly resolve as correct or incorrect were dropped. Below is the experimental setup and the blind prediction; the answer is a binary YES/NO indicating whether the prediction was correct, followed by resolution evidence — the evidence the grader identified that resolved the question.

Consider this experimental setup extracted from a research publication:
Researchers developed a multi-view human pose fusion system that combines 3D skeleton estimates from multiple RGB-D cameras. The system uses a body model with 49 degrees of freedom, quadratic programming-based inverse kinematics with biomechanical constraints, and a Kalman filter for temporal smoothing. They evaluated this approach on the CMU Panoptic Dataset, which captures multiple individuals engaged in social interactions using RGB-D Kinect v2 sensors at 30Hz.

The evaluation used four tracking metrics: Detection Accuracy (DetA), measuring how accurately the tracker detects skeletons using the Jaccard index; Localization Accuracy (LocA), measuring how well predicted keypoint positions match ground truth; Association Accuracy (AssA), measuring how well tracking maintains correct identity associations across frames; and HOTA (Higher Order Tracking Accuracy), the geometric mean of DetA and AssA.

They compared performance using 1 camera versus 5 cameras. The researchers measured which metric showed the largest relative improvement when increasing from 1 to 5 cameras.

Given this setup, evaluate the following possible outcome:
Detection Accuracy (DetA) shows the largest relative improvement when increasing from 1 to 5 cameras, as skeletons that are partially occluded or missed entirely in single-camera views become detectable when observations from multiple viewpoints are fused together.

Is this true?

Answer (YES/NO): NO